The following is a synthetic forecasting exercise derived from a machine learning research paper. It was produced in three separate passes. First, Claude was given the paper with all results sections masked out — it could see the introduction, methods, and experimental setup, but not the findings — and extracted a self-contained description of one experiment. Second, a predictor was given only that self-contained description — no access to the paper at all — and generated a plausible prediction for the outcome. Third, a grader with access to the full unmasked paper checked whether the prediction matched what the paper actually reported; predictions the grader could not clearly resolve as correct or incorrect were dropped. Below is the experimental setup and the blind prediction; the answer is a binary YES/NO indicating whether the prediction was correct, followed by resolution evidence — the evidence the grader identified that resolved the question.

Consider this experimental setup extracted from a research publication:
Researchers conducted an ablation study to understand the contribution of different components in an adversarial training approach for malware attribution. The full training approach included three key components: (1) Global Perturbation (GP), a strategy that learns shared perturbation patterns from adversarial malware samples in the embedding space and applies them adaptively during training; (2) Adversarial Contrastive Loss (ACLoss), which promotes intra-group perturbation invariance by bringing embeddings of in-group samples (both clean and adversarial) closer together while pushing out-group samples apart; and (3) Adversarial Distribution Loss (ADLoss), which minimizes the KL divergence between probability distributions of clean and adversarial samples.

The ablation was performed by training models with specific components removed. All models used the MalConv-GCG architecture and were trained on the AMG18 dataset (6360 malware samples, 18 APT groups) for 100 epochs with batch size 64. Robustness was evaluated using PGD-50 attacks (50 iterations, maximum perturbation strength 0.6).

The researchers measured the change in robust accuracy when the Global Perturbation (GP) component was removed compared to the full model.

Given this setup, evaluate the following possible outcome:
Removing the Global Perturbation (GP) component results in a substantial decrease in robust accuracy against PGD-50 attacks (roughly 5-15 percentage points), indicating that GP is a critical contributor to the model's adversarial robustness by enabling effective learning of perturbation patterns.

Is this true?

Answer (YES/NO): NO